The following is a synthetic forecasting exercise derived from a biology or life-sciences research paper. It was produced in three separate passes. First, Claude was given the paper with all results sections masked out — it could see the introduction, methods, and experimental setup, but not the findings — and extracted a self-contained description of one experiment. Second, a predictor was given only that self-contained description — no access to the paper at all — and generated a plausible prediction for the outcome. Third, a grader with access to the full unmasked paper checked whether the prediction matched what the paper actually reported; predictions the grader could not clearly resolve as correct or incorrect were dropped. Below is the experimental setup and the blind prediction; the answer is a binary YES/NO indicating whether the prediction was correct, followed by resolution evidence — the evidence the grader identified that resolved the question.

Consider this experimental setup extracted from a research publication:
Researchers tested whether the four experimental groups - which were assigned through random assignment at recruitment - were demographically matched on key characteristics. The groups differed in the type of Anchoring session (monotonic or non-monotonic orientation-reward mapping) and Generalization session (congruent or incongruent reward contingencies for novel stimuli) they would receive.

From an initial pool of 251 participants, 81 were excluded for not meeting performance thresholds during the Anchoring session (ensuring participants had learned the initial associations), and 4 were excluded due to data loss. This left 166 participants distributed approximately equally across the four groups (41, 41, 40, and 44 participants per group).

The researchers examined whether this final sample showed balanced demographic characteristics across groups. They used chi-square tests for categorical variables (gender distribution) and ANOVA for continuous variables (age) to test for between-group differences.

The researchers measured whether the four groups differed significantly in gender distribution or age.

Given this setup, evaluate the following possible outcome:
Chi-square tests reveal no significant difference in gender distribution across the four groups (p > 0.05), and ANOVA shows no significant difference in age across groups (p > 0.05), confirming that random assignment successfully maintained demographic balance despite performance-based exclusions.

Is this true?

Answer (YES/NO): YES